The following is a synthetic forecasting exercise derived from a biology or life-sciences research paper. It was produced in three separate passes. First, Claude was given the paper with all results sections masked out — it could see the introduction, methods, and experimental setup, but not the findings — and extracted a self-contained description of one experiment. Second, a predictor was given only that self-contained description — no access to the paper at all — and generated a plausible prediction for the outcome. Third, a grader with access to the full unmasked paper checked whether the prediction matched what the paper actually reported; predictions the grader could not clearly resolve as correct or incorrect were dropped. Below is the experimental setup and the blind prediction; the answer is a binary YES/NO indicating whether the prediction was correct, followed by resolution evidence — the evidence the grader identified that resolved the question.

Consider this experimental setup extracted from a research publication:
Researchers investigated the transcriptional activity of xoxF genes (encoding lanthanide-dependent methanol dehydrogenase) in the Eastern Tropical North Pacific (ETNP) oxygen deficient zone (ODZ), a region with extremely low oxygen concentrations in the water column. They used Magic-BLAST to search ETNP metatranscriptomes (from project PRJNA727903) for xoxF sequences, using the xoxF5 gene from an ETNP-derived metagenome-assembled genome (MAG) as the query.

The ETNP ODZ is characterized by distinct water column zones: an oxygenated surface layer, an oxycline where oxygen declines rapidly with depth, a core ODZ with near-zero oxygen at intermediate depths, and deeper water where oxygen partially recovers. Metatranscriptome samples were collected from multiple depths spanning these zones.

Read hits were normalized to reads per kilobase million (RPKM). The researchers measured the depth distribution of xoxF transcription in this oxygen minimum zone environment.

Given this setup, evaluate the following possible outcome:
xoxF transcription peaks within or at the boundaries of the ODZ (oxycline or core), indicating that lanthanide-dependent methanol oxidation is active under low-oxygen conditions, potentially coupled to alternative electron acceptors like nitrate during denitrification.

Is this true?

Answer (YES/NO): YES